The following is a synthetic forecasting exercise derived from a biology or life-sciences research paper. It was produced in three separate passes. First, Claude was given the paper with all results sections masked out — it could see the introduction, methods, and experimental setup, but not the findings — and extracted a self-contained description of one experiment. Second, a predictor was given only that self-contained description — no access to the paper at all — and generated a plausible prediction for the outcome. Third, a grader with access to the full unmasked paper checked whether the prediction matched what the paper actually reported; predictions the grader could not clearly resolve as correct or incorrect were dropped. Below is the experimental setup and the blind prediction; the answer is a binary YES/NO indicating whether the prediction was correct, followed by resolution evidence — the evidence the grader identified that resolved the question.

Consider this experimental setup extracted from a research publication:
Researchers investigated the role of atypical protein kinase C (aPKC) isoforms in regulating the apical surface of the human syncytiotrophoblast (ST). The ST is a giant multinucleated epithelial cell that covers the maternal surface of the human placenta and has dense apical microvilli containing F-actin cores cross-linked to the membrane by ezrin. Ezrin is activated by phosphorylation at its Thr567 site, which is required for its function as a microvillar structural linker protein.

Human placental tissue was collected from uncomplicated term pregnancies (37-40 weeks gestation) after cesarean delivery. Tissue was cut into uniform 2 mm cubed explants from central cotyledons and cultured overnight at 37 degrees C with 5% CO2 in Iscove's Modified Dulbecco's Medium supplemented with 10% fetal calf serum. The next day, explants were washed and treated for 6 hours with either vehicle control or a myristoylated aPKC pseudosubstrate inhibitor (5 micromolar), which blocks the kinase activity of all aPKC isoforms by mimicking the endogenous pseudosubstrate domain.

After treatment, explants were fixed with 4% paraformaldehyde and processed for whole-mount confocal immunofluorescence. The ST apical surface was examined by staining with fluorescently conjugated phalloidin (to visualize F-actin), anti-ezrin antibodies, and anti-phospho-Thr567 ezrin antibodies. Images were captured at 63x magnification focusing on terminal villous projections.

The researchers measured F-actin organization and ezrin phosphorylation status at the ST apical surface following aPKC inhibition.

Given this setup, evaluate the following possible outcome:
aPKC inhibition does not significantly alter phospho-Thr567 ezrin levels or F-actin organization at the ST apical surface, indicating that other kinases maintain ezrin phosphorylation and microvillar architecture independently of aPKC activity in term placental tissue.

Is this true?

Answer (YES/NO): NO